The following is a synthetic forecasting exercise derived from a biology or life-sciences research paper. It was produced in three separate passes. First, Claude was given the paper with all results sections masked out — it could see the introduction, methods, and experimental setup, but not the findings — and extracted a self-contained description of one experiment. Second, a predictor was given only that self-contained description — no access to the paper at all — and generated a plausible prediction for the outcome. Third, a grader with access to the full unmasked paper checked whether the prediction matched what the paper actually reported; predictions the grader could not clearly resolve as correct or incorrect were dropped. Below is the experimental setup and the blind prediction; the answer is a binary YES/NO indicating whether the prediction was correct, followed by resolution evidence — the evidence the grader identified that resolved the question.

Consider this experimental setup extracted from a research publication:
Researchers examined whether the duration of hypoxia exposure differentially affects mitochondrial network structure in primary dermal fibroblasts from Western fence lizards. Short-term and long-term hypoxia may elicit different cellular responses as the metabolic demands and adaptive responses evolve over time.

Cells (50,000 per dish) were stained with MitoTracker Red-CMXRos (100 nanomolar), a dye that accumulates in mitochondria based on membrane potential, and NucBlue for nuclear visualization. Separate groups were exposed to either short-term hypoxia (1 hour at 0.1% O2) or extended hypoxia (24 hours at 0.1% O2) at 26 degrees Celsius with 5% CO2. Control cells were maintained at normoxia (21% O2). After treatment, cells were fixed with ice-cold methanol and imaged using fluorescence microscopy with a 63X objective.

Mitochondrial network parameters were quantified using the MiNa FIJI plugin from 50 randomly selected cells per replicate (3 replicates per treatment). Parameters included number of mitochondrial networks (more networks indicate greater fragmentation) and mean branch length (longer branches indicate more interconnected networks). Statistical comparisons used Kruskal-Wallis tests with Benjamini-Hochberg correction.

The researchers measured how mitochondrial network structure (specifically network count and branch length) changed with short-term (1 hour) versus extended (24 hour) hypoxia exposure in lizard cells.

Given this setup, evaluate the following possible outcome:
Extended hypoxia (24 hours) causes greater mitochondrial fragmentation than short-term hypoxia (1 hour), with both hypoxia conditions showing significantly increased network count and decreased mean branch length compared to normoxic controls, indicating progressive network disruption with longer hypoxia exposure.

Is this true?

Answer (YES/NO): NO